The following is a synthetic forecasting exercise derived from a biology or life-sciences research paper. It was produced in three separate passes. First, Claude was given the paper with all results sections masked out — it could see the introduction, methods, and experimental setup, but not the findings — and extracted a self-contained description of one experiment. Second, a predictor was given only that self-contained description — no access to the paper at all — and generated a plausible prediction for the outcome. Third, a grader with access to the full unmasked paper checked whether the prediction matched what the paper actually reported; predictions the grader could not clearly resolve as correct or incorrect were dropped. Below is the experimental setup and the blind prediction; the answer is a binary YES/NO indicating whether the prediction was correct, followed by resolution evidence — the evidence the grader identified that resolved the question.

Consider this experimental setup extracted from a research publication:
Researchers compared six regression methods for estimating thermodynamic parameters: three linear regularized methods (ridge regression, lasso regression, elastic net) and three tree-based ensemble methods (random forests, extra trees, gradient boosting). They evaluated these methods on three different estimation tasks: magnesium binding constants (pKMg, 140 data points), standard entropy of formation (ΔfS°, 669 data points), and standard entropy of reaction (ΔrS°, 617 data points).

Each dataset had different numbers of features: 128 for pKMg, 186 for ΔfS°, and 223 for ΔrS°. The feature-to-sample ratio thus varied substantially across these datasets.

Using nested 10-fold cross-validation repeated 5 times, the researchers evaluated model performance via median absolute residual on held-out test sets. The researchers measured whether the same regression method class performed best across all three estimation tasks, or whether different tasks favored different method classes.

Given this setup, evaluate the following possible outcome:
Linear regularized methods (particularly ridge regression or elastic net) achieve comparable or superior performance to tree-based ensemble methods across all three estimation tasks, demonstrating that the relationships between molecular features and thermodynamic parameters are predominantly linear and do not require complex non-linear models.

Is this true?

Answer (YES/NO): NO